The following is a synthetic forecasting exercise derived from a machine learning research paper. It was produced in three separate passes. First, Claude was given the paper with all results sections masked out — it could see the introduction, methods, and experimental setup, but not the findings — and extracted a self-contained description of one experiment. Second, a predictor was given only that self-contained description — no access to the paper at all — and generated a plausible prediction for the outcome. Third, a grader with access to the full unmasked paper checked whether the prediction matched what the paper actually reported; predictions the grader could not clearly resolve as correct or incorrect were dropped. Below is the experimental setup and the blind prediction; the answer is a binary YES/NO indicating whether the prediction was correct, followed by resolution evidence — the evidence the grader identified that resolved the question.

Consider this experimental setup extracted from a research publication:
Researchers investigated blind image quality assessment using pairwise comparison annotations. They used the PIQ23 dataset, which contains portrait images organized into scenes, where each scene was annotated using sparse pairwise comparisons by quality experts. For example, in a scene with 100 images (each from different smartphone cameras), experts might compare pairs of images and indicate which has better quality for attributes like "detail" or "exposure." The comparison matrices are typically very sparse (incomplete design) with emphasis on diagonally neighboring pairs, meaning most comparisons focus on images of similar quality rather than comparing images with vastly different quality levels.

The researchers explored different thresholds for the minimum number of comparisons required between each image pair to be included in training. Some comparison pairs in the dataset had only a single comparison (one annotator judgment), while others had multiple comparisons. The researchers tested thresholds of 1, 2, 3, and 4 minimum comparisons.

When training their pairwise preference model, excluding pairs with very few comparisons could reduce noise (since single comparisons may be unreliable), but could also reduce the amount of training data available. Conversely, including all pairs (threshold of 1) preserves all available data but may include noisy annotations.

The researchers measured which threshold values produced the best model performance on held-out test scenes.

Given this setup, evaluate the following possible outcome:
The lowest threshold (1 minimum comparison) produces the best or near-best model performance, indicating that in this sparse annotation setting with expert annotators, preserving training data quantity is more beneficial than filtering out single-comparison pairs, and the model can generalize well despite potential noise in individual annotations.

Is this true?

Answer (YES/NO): NO